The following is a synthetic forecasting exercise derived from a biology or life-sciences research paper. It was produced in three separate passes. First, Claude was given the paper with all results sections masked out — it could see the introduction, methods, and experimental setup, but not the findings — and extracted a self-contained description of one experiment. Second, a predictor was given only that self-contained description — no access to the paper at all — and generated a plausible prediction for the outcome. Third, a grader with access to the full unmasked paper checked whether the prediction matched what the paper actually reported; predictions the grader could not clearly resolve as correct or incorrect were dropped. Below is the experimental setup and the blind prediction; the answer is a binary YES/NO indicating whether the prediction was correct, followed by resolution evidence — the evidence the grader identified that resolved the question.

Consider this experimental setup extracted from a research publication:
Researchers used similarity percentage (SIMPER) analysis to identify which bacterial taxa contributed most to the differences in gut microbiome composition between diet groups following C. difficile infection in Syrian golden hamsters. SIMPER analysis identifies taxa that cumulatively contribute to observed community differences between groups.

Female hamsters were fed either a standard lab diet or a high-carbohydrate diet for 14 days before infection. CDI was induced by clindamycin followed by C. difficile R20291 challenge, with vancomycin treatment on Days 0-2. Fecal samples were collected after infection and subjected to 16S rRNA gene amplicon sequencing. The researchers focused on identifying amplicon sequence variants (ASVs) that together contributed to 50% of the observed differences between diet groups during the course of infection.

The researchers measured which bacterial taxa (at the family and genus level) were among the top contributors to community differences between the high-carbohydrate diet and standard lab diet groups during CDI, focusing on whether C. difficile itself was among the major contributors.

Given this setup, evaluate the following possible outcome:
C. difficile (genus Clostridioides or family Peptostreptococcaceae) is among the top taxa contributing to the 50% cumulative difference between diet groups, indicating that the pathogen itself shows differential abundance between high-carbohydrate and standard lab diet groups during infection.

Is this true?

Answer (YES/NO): NO